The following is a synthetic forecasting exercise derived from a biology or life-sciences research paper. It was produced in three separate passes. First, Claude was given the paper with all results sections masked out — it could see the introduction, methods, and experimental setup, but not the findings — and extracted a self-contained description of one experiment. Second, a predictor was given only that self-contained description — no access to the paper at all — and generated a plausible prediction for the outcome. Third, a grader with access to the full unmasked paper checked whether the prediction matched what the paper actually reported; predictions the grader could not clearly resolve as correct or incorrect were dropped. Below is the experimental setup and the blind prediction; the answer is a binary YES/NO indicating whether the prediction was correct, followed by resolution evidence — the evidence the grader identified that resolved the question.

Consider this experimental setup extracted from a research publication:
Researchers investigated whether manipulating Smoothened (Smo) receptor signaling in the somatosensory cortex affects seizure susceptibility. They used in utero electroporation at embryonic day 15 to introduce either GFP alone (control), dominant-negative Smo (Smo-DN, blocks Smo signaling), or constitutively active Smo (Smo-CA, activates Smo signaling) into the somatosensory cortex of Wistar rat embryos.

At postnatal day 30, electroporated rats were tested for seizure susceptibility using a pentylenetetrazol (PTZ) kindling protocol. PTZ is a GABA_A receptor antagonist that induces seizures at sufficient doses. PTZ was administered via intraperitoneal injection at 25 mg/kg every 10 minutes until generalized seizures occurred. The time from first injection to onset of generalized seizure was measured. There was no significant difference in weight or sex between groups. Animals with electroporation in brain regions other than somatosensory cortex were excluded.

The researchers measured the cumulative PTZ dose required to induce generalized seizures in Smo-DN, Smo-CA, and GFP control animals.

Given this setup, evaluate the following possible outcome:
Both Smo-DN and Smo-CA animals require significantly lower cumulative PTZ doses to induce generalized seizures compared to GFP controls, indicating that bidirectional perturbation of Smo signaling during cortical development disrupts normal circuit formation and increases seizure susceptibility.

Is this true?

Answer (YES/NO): NO